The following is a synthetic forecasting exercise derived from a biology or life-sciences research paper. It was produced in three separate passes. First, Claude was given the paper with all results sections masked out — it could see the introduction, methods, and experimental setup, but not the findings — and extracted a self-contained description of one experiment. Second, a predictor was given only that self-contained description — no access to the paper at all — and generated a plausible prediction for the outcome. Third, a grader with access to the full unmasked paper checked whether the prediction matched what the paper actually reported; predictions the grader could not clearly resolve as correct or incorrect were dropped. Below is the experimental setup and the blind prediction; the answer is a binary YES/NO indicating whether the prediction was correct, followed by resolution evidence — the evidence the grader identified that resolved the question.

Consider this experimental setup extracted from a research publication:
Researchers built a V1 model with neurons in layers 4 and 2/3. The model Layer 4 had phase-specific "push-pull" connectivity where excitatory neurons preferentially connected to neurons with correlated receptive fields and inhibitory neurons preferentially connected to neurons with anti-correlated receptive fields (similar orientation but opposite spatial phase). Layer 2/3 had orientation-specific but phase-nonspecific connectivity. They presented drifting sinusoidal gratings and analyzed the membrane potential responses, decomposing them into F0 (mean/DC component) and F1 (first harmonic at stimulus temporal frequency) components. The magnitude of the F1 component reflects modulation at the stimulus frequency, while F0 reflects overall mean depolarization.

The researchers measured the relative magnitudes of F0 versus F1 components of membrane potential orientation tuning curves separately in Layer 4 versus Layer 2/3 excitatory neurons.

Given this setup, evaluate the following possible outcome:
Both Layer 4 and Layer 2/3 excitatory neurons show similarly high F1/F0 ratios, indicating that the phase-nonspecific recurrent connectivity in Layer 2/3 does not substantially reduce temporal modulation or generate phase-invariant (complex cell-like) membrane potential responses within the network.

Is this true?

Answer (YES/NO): NO